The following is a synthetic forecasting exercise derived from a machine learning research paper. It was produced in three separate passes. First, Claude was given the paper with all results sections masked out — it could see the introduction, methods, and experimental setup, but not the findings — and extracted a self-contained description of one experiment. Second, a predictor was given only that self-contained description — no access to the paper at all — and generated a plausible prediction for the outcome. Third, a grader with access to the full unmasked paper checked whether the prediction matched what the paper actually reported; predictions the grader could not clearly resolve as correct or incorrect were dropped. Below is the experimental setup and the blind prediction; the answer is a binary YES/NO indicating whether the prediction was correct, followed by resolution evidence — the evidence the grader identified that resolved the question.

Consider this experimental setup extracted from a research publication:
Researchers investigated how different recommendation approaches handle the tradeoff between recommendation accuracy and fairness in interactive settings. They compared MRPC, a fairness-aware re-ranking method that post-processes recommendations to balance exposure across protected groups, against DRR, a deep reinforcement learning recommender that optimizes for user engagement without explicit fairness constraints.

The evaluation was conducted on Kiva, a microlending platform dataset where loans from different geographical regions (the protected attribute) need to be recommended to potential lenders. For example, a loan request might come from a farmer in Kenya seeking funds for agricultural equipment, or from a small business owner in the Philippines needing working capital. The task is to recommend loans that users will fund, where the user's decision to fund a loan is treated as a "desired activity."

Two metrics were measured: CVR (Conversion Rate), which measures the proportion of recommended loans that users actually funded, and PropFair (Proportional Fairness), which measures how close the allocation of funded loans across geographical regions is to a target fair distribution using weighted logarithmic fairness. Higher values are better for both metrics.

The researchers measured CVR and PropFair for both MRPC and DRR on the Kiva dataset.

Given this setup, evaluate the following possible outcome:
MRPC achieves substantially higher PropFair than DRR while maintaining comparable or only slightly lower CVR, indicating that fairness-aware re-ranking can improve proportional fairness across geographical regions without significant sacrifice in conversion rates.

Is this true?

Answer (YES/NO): NO